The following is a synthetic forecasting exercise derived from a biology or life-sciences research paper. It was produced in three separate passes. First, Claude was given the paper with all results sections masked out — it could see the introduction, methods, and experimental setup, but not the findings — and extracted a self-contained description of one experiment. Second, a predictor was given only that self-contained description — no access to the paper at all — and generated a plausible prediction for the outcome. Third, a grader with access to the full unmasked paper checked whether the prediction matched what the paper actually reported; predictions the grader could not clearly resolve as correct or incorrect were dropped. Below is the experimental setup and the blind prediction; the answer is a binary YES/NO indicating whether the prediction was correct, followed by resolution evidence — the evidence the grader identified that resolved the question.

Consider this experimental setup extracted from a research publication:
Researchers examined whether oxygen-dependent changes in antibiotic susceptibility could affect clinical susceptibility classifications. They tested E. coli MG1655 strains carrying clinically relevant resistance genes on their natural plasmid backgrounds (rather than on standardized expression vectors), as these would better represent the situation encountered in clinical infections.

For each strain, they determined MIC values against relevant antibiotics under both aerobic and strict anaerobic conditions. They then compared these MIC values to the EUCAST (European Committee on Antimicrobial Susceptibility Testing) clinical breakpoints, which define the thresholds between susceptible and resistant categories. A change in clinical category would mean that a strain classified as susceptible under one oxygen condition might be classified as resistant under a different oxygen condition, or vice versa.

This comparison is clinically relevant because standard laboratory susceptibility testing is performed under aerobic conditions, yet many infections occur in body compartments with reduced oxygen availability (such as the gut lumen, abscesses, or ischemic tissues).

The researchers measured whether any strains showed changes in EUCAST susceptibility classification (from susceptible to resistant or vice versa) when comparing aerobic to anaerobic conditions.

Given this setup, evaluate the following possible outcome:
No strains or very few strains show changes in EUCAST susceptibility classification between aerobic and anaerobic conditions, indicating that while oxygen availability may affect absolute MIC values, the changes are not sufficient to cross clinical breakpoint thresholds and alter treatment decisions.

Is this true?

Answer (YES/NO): NO